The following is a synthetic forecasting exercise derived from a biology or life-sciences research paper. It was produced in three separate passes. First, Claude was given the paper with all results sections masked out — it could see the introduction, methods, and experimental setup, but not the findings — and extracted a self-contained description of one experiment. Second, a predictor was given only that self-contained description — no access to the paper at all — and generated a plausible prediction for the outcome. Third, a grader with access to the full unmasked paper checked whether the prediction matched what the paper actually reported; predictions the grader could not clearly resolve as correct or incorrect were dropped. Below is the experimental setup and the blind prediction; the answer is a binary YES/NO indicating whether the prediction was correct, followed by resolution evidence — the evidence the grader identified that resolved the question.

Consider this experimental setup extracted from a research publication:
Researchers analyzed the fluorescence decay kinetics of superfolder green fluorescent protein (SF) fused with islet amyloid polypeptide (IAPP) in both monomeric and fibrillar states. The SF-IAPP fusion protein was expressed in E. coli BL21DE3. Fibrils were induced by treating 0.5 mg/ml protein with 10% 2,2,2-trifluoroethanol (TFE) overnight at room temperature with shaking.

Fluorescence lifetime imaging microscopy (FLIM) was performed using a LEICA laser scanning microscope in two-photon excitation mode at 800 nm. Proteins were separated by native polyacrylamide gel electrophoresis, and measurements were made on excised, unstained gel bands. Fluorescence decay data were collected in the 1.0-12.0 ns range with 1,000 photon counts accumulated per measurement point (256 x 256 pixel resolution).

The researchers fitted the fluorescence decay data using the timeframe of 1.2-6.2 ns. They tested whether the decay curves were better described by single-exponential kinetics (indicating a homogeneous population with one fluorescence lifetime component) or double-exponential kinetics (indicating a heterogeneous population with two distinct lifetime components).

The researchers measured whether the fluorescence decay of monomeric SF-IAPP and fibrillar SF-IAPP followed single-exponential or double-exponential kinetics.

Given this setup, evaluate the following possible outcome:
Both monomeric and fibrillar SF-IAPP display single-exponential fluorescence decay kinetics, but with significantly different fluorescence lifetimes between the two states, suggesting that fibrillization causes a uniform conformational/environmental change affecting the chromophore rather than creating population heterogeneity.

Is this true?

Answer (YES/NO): NO